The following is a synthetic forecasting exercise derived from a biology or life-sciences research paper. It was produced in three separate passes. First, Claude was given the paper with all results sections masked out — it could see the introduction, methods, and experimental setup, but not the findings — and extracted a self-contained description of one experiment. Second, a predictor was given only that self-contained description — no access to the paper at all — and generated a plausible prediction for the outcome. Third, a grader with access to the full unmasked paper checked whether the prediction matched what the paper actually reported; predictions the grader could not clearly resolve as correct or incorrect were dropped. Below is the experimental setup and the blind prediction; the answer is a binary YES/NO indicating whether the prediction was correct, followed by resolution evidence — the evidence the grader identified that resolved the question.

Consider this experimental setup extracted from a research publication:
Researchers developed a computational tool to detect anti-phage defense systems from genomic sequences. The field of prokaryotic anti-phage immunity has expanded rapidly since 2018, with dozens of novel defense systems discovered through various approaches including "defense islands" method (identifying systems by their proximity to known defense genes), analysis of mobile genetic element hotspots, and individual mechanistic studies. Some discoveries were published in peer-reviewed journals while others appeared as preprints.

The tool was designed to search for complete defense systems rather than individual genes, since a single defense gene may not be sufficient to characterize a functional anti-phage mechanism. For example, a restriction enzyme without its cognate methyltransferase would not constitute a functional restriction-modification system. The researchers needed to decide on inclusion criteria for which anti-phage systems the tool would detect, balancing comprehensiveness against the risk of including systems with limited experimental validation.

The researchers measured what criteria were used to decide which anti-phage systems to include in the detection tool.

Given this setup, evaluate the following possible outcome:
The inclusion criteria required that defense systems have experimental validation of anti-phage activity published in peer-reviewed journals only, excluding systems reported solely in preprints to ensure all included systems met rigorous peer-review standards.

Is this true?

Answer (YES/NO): NO